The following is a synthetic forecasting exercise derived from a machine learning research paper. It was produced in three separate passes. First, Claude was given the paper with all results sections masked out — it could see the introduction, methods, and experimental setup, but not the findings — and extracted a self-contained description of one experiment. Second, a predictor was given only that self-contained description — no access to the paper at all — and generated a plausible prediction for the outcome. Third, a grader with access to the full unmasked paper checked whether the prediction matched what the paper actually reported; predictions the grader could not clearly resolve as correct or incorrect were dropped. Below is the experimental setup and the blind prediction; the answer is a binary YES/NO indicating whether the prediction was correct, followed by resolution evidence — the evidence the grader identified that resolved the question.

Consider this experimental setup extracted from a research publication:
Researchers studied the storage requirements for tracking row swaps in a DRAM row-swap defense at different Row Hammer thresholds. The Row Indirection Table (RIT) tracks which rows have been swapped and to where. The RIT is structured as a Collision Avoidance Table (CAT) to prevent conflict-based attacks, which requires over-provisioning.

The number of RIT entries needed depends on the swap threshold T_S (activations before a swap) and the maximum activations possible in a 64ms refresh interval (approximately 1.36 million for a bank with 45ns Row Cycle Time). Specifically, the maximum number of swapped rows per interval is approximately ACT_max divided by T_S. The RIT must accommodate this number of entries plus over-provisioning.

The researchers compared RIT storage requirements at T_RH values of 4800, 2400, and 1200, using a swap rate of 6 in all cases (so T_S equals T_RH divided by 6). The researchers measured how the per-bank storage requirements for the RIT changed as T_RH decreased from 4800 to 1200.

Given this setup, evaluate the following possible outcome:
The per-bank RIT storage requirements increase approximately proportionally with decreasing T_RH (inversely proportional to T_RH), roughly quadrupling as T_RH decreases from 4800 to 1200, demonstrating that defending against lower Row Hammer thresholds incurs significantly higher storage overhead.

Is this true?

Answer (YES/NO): NO